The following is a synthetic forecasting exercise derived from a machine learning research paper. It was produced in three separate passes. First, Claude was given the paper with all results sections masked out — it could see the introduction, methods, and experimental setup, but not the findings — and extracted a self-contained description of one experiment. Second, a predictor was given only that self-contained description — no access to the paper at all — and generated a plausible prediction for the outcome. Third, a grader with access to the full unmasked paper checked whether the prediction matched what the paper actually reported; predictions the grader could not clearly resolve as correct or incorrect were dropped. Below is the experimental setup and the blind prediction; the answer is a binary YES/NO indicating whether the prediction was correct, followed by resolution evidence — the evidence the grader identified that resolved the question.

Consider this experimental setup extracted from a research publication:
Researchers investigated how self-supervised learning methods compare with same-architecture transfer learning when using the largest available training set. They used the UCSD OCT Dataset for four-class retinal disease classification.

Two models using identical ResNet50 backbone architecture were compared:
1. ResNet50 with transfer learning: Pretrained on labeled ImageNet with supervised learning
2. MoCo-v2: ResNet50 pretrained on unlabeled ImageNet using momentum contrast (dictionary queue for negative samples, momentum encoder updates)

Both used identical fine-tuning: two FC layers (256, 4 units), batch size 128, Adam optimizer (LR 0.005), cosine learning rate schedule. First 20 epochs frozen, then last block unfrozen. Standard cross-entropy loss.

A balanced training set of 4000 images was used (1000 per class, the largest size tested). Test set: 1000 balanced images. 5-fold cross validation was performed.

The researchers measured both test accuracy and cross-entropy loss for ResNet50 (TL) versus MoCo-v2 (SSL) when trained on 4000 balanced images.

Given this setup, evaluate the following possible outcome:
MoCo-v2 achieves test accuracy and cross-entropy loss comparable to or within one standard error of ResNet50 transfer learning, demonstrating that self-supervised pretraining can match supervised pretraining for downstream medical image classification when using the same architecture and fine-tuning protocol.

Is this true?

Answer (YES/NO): NO